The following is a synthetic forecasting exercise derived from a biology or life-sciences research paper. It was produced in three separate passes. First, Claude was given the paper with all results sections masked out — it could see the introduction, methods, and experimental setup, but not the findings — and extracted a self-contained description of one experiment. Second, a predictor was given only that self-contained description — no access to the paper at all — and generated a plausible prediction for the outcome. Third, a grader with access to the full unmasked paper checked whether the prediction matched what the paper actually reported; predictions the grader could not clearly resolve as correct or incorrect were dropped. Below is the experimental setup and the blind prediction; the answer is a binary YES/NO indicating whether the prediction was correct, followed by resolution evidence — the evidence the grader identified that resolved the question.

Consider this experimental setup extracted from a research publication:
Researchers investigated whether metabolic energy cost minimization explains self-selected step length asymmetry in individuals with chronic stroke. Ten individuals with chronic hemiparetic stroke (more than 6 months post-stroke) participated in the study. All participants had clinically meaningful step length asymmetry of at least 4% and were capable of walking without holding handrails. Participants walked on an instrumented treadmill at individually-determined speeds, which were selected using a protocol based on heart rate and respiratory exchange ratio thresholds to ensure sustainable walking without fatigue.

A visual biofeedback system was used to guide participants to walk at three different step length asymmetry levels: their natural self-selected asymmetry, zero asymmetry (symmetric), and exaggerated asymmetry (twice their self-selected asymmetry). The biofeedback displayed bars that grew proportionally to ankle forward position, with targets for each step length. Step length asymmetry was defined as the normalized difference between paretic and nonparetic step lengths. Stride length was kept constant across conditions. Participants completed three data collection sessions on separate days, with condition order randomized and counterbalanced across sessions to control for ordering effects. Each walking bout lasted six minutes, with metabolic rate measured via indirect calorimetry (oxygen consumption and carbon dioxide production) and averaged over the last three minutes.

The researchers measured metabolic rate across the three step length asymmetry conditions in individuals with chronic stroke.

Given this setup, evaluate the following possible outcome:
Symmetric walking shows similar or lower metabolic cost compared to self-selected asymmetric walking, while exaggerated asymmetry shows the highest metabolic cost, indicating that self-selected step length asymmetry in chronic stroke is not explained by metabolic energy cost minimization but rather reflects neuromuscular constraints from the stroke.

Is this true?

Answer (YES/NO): NO